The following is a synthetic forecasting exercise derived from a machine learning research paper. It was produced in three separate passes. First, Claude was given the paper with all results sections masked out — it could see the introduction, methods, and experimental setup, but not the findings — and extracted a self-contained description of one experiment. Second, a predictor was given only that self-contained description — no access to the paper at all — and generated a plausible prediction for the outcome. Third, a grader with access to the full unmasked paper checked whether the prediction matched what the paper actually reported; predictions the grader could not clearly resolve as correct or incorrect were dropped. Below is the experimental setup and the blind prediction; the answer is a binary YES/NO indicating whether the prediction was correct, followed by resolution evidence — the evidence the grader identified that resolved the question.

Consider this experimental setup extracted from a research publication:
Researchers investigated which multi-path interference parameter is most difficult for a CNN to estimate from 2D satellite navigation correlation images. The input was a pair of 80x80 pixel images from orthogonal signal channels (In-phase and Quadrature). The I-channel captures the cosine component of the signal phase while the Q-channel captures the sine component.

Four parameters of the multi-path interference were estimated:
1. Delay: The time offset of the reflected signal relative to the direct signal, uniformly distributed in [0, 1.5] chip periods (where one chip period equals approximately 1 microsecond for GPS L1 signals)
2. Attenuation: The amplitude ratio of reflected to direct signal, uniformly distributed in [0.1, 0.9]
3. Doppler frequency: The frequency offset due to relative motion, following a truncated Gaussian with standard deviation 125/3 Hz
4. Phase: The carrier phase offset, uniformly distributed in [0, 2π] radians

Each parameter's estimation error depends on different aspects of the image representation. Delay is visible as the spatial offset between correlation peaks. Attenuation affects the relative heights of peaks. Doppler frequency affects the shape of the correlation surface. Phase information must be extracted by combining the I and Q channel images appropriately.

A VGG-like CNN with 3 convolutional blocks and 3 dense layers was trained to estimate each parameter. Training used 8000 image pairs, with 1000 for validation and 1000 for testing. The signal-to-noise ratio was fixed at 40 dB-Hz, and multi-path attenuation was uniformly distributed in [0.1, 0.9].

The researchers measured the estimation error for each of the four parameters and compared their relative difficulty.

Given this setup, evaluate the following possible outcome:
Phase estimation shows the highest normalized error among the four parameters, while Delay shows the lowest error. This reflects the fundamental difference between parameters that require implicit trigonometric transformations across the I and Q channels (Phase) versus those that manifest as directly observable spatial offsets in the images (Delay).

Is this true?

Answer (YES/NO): NO